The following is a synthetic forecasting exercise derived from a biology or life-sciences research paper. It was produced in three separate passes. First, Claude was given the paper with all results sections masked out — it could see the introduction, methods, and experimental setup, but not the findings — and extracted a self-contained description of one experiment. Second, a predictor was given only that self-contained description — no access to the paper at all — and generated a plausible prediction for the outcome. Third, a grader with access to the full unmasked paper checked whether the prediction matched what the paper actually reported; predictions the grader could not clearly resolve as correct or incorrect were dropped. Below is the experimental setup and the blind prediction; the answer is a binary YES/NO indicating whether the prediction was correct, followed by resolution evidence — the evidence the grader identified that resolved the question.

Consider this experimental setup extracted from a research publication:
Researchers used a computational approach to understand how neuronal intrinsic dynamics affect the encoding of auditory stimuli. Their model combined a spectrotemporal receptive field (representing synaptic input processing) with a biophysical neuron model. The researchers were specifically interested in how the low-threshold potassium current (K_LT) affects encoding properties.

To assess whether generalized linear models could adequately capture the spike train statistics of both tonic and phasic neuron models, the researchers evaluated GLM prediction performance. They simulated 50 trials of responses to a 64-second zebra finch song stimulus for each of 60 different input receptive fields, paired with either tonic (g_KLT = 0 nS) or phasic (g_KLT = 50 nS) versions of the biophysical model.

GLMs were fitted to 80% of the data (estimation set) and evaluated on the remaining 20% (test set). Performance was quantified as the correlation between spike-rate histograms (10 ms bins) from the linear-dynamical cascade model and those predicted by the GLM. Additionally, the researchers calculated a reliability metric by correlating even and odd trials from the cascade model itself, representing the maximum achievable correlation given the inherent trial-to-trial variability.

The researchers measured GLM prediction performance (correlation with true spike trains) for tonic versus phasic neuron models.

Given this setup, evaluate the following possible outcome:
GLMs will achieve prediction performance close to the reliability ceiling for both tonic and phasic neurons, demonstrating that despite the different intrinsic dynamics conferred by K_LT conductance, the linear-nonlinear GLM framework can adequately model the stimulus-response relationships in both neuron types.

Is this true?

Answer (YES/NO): NO